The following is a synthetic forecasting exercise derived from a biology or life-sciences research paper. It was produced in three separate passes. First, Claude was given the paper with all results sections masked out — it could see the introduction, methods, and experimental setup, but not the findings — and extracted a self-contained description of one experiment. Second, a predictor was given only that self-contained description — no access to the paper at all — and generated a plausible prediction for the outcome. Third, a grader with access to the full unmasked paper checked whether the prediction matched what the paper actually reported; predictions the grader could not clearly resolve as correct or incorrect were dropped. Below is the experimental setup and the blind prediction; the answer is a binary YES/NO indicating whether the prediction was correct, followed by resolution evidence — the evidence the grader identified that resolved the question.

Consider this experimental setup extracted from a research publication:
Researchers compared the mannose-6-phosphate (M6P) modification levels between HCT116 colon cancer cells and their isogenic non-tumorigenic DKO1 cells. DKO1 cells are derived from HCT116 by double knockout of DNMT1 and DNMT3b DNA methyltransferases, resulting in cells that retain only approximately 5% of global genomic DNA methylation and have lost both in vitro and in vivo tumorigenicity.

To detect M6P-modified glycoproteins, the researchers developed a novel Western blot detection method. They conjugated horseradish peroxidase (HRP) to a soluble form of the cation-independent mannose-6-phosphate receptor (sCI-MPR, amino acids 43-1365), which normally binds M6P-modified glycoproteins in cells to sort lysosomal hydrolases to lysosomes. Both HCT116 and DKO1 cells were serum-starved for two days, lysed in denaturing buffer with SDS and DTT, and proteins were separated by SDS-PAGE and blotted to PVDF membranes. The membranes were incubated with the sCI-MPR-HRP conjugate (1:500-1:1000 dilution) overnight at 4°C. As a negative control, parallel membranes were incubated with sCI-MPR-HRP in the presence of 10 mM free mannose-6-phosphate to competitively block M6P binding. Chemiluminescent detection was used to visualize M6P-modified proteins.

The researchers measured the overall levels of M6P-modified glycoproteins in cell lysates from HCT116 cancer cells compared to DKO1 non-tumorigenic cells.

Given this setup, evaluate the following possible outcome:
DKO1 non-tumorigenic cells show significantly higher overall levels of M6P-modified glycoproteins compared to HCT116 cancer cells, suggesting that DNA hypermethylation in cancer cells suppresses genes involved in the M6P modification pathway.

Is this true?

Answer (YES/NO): NO